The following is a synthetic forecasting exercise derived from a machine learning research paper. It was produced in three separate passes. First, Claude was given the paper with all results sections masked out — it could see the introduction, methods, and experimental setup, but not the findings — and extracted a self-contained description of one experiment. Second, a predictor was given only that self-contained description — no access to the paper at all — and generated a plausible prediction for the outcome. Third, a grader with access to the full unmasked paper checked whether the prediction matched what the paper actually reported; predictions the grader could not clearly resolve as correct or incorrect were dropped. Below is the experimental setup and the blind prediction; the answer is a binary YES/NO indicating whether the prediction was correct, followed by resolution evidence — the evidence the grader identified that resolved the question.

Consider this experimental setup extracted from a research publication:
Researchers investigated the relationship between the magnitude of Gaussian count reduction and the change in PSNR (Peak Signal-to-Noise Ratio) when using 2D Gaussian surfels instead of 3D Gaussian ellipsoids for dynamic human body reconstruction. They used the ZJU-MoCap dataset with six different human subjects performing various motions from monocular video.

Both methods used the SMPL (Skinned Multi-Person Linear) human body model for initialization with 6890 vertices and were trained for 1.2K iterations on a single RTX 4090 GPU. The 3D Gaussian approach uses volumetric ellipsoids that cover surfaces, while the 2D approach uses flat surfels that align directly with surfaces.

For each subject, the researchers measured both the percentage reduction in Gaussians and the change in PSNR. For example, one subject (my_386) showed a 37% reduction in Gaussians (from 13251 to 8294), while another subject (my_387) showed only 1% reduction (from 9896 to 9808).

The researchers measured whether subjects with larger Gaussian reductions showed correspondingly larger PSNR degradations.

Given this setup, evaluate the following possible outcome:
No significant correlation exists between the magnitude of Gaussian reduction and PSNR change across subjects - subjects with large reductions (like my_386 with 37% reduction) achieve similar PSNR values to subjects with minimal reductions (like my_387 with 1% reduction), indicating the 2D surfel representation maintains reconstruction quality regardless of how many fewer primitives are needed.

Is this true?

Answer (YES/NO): YES